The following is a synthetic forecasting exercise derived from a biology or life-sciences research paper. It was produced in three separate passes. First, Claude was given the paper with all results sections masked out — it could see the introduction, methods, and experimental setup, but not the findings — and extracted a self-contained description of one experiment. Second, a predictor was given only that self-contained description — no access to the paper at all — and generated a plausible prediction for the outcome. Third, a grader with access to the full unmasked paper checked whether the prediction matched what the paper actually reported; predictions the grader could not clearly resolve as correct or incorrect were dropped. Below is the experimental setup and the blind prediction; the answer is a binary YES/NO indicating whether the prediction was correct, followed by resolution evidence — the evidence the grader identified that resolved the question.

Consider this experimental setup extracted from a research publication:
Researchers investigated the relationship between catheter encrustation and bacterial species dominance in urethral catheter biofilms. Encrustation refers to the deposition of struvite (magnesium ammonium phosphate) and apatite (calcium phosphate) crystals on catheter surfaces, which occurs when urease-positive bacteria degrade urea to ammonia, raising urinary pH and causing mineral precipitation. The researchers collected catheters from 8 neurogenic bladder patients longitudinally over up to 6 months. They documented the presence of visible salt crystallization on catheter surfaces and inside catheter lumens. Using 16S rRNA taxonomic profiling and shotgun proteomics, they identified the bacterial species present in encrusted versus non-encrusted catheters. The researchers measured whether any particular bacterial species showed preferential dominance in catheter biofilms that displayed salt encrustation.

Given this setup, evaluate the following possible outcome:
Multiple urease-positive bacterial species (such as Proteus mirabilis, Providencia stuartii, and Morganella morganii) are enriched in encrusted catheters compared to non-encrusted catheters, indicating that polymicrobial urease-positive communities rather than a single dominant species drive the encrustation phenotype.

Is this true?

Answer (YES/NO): NO